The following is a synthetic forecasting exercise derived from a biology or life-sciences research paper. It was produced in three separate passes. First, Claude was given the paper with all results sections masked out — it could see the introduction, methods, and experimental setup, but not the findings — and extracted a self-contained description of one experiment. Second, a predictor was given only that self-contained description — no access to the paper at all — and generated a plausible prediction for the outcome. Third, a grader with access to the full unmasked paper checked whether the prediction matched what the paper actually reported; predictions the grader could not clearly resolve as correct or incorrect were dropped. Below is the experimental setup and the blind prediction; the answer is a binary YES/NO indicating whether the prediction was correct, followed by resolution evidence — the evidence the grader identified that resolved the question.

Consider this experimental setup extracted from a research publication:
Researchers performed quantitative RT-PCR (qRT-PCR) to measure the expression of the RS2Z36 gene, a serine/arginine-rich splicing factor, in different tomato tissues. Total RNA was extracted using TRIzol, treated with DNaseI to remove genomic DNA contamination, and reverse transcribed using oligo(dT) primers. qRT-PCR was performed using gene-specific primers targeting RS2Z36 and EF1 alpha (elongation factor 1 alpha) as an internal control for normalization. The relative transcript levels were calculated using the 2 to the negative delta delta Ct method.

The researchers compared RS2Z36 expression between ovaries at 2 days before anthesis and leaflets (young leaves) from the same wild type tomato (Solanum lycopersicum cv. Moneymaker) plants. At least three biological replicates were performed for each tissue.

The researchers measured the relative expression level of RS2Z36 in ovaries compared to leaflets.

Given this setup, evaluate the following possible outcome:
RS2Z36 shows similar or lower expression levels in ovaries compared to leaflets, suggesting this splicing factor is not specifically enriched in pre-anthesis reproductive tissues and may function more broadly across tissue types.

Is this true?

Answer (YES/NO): NO